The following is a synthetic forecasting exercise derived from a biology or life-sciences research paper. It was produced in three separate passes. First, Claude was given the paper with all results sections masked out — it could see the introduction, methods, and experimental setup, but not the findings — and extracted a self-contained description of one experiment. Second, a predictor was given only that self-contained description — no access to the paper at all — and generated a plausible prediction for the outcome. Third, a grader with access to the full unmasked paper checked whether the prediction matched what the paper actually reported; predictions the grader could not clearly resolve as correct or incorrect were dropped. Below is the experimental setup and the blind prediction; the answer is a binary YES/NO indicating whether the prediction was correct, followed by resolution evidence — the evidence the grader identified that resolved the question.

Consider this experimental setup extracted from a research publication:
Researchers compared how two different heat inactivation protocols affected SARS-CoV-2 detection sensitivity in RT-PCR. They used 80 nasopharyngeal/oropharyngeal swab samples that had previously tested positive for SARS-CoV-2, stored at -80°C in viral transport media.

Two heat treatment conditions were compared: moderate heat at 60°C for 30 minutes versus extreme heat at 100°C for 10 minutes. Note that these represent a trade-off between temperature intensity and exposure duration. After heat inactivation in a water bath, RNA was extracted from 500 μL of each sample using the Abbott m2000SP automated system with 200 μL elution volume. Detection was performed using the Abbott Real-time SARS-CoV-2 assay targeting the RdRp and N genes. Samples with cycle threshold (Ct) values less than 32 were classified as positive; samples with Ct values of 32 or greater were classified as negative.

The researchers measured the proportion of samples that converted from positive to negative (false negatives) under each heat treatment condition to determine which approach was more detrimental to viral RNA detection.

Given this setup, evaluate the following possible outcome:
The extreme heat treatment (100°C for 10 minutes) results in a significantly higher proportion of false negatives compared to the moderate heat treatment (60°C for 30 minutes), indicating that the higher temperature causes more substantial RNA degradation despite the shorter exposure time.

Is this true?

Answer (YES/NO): NO